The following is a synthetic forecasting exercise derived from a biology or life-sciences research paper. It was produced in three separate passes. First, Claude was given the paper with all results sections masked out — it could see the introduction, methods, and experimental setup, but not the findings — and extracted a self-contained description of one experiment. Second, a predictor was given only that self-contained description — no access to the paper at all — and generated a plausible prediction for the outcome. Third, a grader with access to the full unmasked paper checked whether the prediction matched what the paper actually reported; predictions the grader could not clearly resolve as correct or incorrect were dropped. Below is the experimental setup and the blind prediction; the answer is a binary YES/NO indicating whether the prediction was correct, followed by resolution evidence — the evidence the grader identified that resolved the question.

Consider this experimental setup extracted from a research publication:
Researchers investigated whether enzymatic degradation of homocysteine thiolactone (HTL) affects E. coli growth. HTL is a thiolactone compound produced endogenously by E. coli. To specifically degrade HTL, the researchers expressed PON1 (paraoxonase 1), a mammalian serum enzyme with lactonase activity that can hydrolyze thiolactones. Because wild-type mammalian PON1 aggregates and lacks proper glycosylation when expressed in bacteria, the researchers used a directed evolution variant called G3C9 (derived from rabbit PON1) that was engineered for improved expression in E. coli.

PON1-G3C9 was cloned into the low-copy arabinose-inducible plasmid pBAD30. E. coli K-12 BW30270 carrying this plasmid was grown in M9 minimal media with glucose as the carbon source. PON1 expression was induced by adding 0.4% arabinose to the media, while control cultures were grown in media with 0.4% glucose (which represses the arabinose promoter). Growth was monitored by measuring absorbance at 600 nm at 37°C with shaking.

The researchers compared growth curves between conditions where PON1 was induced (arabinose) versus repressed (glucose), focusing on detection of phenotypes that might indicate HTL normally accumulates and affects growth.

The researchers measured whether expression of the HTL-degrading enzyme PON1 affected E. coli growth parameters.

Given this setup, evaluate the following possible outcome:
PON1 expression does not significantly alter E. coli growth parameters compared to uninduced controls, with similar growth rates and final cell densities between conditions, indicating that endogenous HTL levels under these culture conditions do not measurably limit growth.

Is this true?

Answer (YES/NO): NO